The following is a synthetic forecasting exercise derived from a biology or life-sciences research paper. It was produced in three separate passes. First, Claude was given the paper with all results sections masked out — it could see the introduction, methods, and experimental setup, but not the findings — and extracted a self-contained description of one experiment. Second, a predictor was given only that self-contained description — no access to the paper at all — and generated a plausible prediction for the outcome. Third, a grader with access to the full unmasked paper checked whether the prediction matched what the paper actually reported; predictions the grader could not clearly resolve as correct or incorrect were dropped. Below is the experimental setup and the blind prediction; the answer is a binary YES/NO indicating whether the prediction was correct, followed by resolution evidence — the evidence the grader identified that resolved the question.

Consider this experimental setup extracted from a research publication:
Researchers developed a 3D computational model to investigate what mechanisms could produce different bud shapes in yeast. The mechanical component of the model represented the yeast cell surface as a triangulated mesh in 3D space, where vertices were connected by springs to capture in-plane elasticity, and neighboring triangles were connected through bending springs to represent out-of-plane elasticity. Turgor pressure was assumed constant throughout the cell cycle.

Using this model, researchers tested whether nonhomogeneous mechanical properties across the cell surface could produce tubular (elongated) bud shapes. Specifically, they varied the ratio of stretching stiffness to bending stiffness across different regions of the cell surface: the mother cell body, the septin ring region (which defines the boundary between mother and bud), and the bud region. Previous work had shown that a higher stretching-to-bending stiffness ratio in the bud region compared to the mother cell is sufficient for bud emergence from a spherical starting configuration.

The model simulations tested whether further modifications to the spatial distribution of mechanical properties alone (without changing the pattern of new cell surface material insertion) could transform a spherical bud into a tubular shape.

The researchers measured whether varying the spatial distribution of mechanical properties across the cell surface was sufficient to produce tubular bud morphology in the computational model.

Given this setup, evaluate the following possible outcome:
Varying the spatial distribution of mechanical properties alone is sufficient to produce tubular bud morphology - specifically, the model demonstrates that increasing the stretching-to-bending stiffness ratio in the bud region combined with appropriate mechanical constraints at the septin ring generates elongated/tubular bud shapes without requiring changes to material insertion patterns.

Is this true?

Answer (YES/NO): NO